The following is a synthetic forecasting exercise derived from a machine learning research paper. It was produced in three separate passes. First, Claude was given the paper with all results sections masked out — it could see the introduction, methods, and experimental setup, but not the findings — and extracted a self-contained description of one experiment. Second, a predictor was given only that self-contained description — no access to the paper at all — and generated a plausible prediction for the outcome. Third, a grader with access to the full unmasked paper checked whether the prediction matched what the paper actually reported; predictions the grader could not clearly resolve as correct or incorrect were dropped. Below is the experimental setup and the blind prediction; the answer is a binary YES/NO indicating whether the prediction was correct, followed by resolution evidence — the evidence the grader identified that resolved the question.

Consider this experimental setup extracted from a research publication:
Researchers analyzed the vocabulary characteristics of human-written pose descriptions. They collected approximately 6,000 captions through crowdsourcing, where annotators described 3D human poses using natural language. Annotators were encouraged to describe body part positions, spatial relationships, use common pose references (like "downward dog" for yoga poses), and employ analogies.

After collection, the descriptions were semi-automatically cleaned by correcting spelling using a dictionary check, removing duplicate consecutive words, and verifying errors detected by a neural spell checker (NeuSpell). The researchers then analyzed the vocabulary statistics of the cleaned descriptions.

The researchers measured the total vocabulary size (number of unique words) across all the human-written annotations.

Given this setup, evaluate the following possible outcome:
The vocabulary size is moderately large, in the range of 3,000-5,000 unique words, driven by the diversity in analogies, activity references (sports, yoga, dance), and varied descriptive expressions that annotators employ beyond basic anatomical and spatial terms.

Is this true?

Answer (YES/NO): NO